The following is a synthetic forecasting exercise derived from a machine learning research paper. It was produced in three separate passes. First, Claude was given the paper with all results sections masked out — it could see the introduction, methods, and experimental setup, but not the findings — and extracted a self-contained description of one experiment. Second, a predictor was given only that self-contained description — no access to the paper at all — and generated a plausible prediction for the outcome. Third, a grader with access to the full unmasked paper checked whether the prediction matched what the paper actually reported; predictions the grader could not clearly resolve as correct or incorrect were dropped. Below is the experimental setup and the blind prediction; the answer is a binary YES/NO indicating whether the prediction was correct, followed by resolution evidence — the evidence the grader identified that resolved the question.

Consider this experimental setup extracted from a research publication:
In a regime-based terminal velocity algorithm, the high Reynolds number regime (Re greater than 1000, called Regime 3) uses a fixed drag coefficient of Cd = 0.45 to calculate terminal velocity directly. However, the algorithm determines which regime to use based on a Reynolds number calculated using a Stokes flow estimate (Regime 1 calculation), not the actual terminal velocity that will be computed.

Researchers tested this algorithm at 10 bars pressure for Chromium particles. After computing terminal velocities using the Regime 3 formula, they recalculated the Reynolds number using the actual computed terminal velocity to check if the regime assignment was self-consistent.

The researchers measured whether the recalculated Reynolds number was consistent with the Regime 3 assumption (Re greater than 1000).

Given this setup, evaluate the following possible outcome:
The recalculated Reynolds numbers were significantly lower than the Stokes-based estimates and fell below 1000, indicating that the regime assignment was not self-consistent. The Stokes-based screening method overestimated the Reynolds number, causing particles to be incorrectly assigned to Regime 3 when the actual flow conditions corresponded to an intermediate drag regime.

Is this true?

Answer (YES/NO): NO